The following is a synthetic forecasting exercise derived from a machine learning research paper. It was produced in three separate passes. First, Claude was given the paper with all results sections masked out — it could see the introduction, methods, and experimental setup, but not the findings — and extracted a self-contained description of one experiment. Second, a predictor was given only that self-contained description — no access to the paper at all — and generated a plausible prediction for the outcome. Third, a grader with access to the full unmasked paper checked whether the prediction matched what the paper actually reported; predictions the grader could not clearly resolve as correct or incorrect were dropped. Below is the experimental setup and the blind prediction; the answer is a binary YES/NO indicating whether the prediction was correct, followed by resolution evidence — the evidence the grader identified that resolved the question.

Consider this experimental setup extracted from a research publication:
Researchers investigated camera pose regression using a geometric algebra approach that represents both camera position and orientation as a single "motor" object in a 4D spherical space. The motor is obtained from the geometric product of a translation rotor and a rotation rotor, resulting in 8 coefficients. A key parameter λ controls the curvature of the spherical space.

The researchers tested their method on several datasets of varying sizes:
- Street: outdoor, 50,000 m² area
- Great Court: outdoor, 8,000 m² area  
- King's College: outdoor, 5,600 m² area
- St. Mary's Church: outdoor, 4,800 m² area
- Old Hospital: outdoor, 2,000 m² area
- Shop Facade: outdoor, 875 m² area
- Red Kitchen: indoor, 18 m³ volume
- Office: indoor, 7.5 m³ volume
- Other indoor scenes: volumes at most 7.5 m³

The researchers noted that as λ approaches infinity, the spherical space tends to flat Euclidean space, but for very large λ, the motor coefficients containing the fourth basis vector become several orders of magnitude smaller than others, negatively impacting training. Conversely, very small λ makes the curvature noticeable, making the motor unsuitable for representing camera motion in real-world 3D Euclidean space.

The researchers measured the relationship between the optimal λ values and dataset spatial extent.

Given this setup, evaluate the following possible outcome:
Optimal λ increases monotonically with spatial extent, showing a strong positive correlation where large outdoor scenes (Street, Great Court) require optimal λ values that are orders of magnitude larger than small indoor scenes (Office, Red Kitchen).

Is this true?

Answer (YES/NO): YES